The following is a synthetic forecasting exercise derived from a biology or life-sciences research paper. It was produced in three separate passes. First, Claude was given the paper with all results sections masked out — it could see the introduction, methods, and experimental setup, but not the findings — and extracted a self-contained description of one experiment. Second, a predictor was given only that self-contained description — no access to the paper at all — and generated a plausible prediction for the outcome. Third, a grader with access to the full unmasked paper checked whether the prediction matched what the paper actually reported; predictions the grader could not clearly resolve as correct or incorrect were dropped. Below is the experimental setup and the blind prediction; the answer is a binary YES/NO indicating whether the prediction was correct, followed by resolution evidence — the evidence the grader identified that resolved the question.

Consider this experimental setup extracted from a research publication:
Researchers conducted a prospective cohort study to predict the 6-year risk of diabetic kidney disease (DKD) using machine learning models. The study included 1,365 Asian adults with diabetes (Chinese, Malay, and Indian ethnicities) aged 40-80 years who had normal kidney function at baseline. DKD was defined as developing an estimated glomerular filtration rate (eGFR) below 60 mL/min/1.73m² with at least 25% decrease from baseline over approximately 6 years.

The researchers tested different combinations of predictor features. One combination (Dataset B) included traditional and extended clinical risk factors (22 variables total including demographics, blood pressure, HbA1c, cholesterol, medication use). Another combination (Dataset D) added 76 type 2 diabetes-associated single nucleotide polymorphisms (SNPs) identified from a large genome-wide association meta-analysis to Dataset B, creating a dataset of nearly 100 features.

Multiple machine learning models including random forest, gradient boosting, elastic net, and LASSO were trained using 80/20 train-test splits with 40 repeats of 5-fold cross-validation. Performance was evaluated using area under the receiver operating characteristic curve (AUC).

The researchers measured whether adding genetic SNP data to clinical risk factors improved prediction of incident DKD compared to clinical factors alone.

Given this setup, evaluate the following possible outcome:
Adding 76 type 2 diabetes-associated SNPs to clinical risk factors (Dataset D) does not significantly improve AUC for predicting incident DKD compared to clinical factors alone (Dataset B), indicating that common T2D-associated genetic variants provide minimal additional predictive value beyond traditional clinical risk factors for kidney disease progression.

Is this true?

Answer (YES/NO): YES